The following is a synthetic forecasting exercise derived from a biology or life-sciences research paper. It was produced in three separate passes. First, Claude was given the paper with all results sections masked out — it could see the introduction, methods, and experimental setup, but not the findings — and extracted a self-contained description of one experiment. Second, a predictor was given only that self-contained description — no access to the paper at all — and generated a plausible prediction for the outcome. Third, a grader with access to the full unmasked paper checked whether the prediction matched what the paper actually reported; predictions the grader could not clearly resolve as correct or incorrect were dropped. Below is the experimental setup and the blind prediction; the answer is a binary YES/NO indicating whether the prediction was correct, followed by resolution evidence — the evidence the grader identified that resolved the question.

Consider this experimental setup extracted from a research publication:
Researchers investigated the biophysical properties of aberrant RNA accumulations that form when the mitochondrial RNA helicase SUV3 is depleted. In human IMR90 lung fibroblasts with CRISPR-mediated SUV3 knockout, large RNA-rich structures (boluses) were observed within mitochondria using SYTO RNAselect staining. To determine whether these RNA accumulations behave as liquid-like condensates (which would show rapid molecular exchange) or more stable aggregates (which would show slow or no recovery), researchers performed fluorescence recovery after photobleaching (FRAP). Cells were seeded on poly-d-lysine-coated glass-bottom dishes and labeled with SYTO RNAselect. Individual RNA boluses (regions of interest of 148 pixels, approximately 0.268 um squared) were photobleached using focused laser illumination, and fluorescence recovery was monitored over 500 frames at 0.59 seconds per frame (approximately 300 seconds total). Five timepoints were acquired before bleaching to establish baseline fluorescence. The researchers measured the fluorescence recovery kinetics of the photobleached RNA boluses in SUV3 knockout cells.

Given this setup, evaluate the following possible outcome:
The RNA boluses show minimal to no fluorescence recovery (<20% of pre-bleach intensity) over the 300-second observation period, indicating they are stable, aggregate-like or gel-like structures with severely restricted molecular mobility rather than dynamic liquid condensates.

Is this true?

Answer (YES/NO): NO